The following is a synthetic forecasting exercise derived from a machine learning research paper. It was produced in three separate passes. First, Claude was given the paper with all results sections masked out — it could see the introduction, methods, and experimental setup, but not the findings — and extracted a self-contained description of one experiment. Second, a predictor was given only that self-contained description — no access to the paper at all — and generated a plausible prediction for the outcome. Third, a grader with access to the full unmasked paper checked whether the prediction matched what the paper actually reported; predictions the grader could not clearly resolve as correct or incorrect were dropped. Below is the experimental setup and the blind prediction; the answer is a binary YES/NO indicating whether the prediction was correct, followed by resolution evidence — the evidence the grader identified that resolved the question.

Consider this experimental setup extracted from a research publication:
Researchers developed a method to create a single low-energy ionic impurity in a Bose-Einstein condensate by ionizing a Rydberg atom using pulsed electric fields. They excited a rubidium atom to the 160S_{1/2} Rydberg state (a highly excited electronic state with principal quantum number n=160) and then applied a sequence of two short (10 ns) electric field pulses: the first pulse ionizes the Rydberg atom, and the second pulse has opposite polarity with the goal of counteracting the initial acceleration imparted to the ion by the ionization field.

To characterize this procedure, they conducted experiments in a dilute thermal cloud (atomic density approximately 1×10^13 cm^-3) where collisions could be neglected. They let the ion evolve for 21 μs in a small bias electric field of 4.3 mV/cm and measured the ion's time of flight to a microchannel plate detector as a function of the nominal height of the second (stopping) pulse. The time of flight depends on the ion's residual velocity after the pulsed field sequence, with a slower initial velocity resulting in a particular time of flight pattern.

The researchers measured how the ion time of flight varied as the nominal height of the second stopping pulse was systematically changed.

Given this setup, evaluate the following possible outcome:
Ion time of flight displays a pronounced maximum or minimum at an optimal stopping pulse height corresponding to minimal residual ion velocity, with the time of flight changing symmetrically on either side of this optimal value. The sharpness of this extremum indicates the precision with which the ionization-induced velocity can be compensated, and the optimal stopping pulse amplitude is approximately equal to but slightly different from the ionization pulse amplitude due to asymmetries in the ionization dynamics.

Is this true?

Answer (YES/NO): NO